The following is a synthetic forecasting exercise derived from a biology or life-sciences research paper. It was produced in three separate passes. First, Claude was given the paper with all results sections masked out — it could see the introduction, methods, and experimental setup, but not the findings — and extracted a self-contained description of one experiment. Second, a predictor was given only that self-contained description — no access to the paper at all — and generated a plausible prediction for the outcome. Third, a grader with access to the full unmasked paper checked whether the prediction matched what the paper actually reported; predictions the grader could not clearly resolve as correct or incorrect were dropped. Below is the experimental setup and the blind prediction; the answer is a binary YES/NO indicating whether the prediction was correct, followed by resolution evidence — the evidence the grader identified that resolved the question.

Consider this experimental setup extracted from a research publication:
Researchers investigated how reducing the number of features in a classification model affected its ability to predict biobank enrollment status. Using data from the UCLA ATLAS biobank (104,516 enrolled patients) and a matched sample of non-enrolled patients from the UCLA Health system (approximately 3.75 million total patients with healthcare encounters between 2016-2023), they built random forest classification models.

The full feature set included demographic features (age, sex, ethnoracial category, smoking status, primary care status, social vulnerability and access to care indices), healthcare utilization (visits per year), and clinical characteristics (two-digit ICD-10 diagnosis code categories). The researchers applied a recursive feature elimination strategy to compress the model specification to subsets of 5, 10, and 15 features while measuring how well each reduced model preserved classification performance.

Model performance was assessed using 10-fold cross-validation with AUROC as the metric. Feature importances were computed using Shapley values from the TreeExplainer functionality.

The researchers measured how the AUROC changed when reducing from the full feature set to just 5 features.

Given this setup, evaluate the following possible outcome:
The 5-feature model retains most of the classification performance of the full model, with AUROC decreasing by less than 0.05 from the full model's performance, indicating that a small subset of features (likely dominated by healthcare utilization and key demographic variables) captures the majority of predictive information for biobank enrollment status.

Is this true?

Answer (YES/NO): YES